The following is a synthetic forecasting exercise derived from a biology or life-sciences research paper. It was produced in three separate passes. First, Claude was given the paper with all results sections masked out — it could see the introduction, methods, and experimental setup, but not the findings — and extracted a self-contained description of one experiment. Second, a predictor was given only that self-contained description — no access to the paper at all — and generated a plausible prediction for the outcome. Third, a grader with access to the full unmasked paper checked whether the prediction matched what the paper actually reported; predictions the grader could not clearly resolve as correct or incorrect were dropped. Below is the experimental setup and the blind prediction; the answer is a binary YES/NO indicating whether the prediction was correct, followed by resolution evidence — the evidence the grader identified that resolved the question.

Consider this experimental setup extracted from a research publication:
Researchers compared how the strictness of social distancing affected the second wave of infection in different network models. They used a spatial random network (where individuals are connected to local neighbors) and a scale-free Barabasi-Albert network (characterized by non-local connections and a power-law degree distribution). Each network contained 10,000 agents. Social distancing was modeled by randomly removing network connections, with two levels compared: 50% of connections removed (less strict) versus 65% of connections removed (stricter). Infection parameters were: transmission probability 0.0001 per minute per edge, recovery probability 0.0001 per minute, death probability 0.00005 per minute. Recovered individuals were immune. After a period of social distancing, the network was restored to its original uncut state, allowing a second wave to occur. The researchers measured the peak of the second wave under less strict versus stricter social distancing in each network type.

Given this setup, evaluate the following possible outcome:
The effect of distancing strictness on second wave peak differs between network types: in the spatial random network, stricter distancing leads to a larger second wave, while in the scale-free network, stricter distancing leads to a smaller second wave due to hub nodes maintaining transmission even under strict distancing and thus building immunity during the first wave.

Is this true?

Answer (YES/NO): NO